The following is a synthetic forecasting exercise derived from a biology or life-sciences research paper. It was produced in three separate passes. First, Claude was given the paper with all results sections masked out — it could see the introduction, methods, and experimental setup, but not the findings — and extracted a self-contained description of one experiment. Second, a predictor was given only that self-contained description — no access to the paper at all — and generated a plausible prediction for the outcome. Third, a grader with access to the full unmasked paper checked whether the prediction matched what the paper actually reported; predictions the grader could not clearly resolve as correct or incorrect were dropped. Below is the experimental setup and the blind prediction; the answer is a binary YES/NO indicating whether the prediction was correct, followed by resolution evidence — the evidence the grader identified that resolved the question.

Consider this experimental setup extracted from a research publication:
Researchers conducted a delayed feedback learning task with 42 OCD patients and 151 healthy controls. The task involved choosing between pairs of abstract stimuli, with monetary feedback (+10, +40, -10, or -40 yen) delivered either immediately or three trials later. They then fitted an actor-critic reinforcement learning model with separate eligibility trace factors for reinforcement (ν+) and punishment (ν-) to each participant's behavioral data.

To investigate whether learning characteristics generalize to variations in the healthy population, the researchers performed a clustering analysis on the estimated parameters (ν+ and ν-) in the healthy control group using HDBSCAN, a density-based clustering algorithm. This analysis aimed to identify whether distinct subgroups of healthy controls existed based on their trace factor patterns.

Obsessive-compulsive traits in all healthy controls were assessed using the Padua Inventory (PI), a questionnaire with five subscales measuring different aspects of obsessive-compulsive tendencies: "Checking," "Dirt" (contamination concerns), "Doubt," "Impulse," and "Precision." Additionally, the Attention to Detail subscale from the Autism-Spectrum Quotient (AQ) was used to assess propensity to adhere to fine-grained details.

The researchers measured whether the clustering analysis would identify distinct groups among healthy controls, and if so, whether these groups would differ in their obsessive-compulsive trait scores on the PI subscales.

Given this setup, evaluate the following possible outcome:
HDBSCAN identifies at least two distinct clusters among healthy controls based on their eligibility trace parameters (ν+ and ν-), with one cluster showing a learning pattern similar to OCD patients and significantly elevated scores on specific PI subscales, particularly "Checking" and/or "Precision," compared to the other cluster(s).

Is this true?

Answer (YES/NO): YES